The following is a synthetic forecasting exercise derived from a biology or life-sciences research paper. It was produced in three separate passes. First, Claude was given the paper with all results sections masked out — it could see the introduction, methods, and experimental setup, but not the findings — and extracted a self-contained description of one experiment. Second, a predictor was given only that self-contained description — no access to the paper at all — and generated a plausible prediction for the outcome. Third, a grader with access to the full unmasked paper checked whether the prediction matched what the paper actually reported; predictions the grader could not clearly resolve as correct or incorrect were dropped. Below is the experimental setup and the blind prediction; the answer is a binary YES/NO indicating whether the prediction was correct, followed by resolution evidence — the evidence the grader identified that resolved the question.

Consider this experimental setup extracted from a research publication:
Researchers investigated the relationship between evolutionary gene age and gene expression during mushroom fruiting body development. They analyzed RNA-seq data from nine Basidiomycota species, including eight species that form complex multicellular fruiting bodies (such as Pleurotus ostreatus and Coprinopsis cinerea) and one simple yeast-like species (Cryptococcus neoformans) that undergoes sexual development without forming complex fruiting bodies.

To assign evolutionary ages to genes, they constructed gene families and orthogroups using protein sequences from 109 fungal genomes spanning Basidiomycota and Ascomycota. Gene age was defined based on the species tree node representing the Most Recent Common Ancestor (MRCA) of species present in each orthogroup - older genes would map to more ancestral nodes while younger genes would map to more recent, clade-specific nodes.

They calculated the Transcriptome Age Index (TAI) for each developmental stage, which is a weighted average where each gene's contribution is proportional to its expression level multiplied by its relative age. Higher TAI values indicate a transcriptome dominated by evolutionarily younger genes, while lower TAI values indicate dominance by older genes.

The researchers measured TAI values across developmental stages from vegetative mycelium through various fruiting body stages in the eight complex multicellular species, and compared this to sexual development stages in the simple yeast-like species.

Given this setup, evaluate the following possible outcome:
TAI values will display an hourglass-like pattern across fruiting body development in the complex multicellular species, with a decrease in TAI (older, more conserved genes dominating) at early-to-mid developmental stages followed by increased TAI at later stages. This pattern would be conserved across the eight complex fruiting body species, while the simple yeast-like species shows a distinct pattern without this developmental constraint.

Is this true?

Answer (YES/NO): NO